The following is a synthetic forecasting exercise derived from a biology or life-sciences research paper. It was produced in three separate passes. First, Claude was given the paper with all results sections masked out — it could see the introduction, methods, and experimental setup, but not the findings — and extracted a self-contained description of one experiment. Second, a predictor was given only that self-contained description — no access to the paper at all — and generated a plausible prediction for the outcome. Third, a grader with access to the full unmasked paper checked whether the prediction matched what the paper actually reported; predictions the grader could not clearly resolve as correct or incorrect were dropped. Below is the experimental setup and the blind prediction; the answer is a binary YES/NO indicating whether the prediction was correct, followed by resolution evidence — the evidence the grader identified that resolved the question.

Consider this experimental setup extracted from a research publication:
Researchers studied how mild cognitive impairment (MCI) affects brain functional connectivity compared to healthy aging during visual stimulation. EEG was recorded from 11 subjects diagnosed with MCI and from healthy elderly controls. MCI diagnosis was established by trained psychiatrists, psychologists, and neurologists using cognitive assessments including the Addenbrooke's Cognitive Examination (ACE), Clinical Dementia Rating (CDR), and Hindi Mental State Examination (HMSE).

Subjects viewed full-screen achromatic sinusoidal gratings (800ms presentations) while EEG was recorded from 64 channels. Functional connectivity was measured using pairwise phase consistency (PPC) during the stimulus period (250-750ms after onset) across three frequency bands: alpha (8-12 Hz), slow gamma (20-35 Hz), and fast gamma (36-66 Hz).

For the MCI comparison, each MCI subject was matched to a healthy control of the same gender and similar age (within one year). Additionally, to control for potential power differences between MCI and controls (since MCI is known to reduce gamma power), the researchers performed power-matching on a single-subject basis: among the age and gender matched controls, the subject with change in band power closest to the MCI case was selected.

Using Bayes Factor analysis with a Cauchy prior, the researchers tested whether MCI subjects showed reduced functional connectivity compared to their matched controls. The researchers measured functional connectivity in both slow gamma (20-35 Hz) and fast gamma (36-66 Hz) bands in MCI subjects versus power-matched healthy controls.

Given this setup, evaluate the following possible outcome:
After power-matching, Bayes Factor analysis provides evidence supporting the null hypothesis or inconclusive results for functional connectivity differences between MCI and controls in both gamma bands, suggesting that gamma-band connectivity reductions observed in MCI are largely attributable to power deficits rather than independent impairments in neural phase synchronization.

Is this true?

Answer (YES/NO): NO